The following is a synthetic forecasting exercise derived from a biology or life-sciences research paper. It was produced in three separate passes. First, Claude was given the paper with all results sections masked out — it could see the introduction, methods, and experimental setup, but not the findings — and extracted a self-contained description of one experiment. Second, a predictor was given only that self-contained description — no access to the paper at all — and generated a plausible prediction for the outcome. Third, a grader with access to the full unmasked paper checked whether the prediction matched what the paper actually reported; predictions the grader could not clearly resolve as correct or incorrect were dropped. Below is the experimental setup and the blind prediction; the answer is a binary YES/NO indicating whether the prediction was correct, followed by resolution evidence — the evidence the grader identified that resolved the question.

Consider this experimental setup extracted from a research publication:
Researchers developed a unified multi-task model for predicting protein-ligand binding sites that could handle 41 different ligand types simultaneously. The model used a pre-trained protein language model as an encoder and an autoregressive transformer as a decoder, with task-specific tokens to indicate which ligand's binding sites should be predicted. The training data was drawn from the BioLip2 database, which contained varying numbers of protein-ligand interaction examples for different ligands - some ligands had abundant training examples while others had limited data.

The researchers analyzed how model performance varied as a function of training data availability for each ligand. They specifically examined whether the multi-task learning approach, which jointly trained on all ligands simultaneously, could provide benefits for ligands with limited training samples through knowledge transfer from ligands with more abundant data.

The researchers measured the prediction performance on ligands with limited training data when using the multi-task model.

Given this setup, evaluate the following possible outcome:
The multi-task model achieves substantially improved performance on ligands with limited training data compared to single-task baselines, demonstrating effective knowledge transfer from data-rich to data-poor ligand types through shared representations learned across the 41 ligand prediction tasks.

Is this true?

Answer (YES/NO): YES